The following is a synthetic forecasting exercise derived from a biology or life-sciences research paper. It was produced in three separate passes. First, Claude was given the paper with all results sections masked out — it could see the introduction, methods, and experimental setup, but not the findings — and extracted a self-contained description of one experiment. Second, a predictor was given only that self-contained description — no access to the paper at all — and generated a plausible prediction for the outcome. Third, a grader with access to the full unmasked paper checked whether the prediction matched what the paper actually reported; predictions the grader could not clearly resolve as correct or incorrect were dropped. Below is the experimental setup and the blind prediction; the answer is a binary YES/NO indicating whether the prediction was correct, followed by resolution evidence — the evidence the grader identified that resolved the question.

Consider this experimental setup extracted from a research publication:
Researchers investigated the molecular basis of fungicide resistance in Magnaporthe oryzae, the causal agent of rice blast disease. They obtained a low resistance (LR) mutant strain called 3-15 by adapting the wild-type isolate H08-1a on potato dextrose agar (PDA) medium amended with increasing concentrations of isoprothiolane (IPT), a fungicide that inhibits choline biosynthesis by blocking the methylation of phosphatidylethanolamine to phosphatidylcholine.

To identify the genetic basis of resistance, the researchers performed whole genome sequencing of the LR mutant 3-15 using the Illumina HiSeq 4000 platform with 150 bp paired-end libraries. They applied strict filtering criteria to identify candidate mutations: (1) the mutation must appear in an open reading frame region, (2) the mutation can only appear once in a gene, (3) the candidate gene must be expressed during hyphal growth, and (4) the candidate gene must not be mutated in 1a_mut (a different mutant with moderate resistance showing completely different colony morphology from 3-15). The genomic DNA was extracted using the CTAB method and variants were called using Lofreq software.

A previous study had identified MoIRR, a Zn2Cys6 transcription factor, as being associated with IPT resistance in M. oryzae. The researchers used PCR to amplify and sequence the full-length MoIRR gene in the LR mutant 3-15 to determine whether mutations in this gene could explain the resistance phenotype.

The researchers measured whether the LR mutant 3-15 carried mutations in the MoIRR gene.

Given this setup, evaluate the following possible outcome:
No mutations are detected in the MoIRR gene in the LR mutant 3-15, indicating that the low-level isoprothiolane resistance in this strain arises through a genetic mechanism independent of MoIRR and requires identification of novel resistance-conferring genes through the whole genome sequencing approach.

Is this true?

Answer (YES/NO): YES